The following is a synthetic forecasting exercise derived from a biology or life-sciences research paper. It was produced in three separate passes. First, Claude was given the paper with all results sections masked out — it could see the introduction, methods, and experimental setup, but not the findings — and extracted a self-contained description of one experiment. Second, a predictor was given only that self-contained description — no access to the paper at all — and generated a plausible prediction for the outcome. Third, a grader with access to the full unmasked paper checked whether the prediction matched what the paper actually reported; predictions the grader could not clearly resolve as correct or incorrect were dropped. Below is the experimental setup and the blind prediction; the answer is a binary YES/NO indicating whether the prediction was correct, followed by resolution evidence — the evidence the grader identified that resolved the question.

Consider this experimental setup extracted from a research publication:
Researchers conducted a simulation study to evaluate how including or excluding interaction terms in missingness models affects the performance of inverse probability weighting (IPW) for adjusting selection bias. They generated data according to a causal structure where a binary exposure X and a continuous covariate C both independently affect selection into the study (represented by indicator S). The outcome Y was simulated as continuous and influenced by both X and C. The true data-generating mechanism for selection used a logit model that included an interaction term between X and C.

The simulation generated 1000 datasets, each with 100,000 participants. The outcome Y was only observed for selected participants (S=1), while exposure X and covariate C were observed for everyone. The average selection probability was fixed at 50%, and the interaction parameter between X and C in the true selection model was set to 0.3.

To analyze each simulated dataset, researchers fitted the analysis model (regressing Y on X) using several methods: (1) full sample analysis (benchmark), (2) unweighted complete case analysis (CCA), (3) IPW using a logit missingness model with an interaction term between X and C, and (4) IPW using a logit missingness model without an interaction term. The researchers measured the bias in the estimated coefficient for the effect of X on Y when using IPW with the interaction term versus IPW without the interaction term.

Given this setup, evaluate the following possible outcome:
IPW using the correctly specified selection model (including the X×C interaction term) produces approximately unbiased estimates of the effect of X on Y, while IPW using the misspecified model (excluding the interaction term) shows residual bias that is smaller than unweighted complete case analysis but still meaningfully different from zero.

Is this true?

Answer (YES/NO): NO